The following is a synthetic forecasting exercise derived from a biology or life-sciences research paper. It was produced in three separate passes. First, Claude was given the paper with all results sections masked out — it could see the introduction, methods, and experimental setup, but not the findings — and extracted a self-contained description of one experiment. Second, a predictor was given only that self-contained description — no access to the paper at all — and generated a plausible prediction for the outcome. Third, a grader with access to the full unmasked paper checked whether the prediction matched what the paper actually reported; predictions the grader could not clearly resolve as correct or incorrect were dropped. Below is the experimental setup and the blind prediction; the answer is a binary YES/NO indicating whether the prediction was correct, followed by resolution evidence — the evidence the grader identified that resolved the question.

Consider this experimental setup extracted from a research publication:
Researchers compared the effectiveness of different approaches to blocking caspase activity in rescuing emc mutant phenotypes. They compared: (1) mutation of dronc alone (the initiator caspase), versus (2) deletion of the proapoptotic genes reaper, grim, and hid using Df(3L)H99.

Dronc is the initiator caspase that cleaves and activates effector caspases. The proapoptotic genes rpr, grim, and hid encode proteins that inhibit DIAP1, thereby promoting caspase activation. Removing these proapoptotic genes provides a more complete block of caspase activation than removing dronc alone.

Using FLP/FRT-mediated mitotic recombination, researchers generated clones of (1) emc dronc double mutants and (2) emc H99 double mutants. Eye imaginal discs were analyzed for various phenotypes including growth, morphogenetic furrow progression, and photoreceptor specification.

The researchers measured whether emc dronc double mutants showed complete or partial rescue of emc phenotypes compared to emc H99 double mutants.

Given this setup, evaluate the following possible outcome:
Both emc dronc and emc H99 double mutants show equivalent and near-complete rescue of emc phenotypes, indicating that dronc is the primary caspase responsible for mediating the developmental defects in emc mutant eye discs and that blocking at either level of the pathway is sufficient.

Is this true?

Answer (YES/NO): NO